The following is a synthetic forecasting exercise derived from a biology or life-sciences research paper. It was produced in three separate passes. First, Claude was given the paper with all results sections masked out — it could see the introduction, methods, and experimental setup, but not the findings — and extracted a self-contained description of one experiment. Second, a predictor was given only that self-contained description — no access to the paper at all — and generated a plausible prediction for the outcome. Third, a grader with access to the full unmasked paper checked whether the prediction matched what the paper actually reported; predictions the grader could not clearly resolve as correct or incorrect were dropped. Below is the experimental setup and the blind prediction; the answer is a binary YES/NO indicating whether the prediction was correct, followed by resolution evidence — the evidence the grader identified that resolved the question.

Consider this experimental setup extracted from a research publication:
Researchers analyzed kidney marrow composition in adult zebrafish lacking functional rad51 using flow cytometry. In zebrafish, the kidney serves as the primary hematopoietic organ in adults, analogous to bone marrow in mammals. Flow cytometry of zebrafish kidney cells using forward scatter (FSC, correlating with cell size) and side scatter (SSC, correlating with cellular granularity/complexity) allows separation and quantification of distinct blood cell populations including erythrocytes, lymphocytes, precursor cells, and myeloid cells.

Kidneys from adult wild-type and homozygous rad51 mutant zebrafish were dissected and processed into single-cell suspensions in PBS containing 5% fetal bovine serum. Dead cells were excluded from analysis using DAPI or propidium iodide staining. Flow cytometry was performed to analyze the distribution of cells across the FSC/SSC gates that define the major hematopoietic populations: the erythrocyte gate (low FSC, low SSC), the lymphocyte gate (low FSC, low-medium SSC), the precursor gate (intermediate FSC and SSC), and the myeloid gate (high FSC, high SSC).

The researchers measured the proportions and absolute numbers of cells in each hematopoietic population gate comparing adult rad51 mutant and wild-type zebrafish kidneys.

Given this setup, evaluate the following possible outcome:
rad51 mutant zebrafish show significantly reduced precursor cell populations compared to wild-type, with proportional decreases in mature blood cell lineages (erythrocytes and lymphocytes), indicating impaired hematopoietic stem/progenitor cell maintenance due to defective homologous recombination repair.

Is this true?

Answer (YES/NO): NO